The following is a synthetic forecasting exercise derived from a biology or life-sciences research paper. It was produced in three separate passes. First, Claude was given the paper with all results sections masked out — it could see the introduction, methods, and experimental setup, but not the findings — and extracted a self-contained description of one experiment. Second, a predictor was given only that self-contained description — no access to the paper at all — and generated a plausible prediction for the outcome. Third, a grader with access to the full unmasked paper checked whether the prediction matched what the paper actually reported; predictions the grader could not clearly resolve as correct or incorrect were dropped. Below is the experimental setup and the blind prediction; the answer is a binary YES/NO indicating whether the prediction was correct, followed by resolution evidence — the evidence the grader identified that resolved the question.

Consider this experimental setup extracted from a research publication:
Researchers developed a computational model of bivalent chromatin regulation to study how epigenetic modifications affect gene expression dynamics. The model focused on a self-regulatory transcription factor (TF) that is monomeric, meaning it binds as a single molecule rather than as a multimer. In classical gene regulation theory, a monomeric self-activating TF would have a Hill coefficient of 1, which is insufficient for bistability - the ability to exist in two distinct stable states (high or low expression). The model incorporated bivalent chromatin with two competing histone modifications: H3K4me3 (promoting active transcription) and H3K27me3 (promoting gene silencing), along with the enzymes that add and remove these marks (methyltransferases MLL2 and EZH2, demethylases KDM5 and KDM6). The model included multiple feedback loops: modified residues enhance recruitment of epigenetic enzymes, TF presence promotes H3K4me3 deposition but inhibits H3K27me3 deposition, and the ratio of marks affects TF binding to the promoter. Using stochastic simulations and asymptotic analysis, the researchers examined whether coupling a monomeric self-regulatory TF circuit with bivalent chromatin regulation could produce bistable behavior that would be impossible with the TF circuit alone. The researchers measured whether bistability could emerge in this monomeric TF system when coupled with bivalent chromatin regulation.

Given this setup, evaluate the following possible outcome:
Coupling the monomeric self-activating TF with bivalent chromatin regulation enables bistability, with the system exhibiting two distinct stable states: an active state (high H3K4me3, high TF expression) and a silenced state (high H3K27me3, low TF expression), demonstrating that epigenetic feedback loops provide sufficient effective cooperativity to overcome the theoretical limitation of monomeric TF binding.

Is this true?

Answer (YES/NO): YES